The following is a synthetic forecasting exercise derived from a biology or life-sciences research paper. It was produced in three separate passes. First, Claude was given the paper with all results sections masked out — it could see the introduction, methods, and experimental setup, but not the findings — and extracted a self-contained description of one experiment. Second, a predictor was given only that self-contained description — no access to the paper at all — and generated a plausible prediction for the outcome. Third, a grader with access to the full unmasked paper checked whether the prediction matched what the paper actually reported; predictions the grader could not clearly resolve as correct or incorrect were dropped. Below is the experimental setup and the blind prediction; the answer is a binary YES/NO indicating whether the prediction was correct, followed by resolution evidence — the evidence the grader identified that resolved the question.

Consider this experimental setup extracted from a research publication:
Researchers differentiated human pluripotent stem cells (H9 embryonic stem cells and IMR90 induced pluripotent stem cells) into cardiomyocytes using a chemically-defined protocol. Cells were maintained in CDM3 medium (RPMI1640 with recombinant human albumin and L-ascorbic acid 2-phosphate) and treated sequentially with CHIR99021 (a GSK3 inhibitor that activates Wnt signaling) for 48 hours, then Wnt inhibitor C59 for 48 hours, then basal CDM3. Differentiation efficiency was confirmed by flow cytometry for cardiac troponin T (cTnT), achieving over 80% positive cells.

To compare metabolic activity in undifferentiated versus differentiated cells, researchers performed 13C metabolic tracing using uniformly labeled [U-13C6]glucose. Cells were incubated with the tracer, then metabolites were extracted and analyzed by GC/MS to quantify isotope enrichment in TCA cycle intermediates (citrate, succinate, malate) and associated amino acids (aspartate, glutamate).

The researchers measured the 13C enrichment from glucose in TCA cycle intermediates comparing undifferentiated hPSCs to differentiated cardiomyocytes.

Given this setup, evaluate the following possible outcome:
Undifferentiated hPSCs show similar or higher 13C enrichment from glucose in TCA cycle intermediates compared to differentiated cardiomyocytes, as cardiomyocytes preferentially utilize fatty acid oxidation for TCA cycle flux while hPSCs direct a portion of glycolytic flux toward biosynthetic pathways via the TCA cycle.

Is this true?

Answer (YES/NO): NO